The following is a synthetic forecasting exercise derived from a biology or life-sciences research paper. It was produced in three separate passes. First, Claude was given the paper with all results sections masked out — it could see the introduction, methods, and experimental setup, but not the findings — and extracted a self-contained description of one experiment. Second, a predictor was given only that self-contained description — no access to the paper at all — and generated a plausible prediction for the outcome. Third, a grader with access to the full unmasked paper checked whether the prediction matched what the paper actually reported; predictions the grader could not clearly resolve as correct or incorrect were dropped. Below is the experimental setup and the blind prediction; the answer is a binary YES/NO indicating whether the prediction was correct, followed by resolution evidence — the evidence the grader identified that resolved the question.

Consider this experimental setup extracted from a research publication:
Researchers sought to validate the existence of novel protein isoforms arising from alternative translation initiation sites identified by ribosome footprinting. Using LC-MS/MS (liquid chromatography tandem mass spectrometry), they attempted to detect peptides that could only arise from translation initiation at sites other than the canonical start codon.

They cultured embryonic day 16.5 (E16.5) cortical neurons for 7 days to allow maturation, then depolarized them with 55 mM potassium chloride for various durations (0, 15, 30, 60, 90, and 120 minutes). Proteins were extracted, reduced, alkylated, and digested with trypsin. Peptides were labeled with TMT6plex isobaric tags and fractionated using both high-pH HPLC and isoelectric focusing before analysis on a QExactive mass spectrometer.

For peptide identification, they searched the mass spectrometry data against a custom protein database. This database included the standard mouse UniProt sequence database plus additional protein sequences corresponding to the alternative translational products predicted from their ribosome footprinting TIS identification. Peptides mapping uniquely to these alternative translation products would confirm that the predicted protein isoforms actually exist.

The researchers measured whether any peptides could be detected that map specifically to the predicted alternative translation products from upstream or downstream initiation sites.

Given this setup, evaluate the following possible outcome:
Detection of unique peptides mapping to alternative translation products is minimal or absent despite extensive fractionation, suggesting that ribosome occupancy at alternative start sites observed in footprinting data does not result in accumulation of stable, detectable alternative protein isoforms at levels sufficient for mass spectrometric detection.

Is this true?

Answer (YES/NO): NO